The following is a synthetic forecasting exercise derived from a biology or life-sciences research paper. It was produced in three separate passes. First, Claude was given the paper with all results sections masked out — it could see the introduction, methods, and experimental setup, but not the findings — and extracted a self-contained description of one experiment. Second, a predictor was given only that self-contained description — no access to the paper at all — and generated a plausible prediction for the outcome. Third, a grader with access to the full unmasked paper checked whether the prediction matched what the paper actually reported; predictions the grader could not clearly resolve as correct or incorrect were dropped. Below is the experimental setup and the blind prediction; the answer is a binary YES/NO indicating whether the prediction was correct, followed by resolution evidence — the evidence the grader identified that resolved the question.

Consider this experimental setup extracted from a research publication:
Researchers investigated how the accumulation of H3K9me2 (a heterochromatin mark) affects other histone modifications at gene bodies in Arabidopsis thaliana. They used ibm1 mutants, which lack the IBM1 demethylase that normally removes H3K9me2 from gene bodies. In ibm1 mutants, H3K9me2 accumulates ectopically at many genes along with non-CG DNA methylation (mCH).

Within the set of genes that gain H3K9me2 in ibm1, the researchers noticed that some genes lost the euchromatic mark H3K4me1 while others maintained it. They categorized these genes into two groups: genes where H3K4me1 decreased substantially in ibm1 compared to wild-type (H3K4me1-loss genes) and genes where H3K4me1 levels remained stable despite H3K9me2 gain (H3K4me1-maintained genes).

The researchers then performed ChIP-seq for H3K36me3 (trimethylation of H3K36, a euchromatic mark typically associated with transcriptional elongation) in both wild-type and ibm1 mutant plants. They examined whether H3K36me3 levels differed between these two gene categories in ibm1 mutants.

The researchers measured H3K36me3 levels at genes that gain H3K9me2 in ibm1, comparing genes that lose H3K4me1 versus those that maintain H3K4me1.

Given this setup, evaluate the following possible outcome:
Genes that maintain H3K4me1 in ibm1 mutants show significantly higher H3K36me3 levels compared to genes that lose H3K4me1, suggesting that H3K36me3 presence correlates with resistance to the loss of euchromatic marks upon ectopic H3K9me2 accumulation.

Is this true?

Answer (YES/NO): YES